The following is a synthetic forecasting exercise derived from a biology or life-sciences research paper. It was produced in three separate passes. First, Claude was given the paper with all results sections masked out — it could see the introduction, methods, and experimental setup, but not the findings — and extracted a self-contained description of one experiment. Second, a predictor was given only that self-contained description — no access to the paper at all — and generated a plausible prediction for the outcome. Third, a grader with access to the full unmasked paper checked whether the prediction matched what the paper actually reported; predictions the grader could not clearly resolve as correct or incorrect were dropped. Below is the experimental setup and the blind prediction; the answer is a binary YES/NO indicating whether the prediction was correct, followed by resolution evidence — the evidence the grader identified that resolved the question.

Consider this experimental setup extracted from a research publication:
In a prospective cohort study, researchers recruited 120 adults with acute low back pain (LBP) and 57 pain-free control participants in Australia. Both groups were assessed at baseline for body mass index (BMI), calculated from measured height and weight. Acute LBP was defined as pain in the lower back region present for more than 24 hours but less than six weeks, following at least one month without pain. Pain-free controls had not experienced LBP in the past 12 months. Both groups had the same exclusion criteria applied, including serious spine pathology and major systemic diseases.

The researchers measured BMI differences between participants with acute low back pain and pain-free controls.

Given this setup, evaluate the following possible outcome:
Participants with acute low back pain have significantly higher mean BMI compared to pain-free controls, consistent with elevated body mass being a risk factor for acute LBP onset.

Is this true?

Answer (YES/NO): YES